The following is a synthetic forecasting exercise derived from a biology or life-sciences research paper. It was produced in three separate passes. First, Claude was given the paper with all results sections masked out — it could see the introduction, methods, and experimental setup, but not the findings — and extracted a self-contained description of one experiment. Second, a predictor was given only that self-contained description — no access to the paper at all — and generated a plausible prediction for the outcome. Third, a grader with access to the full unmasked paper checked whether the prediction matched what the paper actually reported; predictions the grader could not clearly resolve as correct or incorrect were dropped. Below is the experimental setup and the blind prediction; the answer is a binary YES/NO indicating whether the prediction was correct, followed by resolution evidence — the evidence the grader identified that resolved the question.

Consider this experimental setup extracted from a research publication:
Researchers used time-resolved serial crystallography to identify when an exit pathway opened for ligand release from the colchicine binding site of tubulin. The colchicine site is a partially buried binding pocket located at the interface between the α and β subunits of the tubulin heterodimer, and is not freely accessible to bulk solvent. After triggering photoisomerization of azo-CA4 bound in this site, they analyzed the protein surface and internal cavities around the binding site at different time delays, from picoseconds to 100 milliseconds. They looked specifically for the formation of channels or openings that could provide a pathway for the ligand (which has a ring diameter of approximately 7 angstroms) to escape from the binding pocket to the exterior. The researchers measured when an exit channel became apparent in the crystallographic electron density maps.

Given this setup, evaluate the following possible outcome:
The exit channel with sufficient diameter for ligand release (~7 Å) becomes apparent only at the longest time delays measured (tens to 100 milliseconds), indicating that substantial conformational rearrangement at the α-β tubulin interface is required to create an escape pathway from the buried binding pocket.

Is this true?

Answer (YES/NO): NO